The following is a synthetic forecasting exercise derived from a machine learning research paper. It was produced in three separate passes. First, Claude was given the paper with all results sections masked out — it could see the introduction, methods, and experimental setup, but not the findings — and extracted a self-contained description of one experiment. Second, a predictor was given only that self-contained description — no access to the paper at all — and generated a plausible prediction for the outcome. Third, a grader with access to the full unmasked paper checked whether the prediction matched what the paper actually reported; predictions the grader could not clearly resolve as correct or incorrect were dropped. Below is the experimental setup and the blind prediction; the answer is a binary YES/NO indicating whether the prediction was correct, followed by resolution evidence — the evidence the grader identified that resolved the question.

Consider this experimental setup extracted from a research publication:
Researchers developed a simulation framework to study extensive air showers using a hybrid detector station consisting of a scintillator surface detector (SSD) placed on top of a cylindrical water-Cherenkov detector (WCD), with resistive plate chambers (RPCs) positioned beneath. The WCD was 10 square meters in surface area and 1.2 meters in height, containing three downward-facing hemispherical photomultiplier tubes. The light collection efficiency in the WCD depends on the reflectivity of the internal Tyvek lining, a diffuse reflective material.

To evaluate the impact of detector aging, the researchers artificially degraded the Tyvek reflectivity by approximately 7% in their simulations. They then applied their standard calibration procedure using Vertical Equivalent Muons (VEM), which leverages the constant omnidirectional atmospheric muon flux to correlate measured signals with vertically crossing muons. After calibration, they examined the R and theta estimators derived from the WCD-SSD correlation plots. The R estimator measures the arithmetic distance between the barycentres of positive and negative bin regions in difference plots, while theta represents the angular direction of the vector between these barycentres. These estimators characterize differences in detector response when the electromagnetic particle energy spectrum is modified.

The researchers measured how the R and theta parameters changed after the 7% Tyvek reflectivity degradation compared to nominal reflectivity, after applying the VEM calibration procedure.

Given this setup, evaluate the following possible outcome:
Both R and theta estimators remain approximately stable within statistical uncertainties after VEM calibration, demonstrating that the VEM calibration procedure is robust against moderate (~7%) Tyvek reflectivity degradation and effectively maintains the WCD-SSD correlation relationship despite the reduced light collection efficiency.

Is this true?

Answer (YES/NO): YES